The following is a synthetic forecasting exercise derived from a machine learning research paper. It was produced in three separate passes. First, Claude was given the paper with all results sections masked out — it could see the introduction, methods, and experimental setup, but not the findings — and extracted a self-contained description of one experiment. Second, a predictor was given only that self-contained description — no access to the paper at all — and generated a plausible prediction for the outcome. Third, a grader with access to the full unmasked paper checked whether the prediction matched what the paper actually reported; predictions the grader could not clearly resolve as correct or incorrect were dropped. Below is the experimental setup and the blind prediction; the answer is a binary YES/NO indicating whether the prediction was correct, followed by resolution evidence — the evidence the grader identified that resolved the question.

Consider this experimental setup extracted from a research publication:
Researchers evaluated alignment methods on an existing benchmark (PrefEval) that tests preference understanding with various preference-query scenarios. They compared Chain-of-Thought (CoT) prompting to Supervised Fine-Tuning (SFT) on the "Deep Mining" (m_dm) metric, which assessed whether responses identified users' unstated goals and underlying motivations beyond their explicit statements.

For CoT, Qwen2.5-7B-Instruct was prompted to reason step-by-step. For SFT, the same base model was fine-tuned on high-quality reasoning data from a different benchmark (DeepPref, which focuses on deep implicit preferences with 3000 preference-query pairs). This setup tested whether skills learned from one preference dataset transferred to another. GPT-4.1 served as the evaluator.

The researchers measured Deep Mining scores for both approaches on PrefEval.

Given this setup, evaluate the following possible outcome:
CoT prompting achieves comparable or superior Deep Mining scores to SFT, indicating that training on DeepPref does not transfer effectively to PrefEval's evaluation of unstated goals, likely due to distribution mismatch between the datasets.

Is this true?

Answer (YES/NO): NO